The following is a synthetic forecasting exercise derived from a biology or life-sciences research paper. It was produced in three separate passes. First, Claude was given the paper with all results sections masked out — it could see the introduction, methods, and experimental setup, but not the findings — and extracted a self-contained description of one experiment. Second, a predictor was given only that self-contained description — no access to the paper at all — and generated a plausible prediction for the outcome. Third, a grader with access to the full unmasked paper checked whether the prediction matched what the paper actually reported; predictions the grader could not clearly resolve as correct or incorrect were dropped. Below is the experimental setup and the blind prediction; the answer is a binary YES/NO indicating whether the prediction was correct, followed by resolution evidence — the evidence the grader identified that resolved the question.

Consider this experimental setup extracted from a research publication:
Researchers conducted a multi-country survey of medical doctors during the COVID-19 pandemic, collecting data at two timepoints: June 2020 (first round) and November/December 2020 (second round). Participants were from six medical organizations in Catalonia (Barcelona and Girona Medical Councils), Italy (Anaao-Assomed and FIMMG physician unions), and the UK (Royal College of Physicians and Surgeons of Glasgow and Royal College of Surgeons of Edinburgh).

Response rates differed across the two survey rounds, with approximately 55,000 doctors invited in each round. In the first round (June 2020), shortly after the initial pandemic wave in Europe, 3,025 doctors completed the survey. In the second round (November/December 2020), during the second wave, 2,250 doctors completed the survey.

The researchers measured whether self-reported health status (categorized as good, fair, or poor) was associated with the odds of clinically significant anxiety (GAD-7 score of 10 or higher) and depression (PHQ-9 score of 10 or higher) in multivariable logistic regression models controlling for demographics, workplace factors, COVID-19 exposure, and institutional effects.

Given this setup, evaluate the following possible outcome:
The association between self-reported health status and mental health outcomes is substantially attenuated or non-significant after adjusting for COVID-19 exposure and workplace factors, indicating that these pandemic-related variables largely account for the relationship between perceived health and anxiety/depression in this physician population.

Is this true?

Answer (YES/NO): NO